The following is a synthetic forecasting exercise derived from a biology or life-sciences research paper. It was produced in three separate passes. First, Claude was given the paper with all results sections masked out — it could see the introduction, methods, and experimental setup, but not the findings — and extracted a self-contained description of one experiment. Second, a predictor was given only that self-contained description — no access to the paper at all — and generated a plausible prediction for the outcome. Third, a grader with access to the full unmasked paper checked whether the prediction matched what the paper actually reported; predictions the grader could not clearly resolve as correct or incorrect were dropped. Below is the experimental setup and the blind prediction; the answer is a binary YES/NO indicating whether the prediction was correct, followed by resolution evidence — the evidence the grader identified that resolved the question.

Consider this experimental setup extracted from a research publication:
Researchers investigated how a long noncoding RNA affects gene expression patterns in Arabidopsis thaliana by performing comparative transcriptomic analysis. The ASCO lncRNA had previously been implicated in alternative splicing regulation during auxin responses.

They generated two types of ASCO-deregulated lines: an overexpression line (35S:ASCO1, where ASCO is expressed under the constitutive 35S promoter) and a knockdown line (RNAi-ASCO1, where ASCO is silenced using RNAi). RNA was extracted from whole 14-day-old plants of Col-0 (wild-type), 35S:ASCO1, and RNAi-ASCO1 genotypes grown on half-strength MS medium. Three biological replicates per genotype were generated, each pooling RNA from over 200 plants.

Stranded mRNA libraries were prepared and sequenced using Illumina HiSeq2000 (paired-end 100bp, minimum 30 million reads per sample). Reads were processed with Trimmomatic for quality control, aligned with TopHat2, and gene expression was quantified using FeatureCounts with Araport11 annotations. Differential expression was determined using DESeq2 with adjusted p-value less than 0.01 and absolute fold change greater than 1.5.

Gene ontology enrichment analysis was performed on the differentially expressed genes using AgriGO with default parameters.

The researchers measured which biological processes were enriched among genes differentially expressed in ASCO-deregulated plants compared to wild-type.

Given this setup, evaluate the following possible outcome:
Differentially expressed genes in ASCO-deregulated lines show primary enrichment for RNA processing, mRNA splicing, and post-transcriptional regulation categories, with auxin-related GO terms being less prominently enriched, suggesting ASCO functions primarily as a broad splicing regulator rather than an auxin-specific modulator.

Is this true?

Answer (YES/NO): NO